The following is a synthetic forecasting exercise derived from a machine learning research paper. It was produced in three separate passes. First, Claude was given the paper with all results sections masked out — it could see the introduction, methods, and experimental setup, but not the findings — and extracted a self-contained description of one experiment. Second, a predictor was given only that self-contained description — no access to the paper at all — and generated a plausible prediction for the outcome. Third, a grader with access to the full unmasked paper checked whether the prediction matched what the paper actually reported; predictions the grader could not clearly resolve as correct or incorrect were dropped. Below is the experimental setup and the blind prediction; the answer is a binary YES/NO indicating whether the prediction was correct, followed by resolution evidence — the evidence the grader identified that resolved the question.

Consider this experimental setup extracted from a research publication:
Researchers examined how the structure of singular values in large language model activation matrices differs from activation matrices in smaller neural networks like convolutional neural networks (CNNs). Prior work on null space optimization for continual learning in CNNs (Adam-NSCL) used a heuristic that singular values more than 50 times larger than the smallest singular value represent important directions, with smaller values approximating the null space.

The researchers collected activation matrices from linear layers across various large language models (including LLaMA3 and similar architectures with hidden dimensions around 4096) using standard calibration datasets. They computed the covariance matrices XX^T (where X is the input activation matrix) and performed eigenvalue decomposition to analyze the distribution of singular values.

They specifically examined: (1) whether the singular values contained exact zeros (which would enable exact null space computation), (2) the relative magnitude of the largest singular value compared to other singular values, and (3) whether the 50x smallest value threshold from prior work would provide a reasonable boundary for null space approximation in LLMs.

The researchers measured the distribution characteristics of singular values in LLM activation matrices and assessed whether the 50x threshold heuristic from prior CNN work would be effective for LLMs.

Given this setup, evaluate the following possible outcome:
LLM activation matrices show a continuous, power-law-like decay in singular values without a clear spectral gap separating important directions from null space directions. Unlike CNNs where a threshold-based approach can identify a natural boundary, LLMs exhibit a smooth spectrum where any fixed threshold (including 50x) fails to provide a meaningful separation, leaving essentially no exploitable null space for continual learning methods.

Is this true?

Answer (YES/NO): NO